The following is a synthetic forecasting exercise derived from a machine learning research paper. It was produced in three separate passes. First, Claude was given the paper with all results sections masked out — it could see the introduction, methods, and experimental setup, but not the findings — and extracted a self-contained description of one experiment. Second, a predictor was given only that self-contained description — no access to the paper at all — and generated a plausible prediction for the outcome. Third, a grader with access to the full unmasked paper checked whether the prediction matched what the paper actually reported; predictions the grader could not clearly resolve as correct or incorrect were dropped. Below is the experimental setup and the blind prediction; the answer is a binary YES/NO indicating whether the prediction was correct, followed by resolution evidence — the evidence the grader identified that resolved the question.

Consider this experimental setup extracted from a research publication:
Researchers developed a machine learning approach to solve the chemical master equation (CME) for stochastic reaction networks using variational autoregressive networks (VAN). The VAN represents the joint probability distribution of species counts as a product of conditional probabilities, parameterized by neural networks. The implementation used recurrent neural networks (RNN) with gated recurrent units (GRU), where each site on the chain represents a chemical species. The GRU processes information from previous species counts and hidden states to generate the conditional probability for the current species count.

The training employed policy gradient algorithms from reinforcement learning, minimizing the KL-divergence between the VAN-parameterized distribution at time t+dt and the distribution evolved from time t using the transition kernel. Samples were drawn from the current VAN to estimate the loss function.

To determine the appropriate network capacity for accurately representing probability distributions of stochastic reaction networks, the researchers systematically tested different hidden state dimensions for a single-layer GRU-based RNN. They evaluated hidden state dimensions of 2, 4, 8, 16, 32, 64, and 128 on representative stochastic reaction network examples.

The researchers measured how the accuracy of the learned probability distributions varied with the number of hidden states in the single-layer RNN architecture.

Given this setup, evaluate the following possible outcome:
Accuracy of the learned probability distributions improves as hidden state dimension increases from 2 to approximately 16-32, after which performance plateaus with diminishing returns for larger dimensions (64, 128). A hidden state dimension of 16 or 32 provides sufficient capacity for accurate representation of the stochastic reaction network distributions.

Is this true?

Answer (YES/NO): NO